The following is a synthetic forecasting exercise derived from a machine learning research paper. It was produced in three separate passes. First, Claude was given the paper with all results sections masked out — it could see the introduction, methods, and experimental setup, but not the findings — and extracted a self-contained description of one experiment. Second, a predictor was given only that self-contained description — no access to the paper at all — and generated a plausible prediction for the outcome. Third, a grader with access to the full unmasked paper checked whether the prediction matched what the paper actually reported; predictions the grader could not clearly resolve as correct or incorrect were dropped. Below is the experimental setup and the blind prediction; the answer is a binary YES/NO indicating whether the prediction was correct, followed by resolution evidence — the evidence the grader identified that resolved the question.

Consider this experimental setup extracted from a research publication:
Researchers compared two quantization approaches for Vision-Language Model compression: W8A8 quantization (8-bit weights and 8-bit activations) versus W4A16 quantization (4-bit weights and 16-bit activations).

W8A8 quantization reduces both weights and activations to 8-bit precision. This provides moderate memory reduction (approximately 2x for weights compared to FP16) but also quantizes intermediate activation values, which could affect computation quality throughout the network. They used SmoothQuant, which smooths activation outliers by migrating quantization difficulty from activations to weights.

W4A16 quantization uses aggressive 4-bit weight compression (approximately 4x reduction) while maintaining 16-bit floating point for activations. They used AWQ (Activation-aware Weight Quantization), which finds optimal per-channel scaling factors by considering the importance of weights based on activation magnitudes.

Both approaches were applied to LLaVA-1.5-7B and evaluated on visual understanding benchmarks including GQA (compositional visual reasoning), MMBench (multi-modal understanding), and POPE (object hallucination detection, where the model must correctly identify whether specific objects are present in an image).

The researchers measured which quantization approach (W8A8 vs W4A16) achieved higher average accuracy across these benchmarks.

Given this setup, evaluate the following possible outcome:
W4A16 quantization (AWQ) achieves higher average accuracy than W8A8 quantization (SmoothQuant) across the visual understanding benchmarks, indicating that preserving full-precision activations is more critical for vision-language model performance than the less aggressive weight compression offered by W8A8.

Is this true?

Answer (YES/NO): NO